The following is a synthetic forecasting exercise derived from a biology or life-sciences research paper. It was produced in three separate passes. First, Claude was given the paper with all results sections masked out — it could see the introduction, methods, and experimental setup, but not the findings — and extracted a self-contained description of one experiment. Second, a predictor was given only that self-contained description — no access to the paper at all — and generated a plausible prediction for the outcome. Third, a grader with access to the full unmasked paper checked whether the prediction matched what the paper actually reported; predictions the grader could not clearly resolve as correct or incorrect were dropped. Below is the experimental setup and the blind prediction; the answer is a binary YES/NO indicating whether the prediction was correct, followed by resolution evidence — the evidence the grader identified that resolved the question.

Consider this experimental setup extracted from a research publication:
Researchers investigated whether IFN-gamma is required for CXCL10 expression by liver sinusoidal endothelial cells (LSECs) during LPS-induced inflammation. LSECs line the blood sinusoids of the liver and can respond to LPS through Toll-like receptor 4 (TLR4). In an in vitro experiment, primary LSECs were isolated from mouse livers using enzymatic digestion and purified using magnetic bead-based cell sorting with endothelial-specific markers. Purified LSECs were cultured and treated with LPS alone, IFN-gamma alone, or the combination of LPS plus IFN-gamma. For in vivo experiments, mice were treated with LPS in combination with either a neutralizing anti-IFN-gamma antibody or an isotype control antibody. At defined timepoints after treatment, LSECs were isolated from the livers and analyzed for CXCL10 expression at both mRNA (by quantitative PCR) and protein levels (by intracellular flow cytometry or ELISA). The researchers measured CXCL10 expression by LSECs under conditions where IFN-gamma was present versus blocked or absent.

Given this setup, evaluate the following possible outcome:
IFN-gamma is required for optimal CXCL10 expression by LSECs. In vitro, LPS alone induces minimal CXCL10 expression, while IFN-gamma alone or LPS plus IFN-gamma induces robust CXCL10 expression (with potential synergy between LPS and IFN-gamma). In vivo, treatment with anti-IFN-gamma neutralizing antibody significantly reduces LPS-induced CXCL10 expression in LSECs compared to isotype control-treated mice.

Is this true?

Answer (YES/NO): NO